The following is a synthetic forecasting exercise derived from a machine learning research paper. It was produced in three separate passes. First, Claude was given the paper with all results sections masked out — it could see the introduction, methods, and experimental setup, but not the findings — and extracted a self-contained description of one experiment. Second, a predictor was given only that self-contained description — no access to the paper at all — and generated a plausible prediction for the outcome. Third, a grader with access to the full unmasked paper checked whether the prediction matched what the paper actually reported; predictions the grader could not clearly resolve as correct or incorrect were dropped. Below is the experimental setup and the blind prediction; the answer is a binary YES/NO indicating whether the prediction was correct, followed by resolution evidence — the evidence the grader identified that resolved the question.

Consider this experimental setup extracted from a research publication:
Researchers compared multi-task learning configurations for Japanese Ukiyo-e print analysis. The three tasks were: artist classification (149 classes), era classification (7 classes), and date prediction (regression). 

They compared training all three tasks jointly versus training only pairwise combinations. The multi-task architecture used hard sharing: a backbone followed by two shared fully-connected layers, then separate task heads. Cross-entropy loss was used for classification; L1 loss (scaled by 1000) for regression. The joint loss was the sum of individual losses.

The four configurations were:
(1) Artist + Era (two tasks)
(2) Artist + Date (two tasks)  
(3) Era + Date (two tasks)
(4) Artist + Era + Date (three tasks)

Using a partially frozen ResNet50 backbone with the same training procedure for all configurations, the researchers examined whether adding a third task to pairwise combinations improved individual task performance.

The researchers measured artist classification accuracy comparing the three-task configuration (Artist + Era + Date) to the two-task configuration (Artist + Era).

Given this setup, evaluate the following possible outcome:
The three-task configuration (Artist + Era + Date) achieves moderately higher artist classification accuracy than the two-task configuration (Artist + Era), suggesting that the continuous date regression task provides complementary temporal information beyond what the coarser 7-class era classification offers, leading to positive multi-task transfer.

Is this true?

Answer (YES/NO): NO